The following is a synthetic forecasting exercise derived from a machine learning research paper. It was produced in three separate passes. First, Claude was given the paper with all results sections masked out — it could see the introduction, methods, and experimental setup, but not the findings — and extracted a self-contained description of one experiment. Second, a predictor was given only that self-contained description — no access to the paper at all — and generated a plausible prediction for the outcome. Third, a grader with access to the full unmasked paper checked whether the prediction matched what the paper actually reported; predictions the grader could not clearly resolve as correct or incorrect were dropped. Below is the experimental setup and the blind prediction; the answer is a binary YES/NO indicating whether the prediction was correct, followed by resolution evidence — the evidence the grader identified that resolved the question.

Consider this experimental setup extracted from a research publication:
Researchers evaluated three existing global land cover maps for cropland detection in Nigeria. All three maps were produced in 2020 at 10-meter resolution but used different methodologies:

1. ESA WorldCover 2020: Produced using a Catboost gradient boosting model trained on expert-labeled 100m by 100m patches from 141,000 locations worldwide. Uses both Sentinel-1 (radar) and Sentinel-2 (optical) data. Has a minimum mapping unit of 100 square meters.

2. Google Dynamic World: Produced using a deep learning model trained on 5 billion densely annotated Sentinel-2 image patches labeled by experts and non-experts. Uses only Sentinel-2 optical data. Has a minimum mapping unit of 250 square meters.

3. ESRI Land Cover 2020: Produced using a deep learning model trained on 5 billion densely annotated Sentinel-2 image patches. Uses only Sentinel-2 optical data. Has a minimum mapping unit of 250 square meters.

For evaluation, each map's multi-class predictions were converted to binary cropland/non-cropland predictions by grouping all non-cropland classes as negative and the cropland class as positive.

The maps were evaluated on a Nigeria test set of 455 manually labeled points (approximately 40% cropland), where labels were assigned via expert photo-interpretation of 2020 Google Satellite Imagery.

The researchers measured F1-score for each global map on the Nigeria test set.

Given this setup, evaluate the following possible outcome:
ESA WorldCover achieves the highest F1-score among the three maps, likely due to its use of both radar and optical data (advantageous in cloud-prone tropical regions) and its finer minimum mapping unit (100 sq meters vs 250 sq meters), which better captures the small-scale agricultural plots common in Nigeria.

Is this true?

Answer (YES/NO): YES